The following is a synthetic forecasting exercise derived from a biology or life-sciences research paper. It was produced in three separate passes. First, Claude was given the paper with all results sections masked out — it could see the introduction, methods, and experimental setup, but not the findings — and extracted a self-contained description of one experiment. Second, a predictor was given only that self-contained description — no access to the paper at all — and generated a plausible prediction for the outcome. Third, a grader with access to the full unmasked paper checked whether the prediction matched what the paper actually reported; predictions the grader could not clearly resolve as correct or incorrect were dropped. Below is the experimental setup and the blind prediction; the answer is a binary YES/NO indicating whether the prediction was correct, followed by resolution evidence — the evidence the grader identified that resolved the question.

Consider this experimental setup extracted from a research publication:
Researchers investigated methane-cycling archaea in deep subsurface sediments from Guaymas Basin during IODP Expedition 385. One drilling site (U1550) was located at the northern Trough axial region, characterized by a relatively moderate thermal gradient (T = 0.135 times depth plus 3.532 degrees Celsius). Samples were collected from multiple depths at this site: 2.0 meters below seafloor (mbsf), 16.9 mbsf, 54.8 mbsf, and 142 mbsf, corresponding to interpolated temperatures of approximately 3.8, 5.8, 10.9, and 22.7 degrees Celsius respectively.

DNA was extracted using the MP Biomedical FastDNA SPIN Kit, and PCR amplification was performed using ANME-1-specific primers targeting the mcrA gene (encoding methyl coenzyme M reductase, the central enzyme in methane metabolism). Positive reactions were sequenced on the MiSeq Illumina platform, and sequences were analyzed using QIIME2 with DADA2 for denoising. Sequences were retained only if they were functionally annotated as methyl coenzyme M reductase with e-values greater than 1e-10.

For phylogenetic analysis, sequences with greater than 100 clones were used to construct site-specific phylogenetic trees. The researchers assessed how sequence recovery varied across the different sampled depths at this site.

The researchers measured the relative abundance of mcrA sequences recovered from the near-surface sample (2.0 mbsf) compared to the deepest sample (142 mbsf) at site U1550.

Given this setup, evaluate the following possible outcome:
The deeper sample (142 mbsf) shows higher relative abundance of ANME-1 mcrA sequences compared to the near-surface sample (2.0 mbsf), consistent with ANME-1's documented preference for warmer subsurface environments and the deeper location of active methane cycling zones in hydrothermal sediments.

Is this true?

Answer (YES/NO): NO